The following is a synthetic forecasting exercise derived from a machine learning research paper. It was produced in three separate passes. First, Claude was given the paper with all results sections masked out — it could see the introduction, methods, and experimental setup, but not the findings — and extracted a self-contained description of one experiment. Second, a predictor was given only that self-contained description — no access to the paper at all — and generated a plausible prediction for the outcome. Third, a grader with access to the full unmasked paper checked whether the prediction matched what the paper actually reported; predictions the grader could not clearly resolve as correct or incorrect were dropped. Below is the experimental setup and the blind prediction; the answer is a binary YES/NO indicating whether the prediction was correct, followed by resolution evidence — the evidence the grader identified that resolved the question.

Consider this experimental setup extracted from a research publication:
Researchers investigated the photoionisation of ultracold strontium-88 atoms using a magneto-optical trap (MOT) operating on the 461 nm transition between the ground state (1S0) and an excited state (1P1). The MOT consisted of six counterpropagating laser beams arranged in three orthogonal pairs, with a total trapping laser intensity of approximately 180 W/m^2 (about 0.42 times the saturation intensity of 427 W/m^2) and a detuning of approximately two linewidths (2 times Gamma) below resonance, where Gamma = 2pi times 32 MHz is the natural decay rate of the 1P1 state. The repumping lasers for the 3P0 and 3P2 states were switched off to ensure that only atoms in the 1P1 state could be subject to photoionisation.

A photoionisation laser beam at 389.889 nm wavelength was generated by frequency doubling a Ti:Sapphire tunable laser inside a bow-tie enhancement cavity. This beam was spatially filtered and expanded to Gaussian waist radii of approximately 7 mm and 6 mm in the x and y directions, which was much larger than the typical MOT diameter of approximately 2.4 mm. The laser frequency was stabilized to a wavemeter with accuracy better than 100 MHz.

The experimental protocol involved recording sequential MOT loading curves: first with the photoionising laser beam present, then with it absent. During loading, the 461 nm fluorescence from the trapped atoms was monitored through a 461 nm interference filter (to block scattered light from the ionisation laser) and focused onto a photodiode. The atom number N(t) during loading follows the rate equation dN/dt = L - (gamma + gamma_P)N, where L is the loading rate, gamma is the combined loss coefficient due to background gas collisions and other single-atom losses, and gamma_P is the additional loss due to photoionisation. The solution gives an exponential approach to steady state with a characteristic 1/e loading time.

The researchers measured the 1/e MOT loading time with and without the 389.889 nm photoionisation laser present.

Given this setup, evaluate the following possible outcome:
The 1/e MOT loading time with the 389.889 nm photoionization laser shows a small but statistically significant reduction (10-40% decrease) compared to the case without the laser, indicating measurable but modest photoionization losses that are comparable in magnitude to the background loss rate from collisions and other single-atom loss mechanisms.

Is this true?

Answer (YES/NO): NO